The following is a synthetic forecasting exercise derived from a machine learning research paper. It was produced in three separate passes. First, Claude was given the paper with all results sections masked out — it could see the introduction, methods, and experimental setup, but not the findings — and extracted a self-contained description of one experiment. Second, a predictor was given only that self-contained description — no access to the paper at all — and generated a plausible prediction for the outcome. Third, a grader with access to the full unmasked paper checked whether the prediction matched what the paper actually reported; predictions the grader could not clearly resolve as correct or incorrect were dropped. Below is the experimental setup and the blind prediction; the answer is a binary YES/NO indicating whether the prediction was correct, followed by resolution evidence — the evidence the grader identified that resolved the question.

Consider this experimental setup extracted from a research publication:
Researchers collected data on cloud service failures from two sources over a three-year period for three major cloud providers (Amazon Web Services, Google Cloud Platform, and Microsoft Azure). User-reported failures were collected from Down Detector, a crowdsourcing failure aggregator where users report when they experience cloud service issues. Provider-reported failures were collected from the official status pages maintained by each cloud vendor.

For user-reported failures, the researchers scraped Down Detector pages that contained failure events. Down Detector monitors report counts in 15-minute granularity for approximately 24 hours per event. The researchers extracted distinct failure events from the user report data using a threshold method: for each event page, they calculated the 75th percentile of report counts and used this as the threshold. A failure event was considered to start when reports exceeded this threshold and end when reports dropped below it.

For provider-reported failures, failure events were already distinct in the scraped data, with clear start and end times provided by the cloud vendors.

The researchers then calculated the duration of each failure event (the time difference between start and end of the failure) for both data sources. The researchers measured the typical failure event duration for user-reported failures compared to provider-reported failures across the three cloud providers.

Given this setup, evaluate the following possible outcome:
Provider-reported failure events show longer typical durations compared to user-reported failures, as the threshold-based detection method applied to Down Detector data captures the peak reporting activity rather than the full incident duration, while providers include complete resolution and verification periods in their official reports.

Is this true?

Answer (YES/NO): YES